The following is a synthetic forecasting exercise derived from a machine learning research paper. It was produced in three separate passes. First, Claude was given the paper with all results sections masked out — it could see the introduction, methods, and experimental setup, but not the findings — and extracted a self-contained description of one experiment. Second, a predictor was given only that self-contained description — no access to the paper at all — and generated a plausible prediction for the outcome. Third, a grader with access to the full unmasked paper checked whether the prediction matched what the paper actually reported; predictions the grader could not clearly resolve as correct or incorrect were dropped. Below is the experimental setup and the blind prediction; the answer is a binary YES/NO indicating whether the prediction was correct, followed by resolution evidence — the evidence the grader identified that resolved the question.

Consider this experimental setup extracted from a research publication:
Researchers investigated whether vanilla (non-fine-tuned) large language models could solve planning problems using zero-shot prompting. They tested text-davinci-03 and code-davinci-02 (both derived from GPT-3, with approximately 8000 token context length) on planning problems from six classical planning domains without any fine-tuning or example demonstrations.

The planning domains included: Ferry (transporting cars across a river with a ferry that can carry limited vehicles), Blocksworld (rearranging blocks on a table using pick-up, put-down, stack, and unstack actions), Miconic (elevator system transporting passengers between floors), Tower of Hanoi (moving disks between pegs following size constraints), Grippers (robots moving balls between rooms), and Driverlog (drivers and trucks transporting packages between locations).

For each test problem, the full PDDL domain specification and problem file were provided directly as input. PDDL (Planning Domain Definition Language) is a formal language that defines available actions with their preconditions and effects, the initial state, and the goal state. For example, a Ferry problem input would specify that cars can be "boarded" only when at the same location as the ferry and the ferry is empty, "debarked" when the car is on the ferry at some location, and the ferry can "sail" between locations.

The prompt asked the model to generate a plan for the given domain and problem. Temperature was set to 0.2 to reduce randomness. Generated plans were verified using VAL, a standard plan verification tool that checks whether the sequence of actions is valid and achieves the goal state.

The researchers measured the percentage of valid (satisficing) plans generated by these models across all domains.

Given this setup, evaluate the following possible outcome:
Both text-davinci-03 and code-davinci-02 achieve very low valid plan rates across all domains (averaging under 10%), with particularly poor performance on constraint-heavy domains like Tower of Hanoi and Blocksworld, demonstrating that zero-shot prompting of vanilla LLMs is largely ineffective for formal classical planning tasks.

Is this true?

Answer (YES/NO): NO